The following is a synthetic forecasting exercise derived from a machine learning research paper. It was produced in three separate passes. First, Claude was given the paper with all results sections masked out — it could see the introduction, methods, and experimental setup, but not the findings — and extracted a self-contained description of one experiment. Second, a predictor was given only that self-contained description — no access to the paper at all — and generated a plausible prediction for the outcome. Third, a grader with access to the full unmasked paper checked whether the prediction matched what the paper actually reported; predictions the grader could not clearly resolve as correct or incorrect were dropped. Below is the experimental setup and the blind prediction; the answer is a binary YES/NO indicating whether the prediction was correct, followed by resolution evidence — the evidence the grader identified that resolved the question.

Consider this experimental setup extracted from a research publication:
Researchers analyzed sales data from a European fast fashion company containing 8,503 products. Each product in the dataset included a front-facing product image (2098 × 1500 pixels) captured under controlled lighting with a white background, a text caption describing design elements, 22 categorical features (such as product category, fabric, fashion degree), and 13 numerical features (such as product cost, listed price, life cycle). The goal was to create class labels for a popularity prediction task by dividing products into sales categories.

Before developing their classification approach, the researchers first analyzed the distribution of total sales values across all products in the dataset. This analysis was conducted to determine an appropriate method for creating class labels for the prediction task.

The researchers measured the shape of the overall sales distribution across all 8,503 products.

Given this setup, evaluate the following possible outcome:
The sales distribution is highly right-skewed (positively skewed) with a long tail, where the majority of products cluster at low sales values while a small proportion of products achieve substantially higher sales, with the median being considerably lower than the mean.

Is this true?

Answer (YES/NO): NO